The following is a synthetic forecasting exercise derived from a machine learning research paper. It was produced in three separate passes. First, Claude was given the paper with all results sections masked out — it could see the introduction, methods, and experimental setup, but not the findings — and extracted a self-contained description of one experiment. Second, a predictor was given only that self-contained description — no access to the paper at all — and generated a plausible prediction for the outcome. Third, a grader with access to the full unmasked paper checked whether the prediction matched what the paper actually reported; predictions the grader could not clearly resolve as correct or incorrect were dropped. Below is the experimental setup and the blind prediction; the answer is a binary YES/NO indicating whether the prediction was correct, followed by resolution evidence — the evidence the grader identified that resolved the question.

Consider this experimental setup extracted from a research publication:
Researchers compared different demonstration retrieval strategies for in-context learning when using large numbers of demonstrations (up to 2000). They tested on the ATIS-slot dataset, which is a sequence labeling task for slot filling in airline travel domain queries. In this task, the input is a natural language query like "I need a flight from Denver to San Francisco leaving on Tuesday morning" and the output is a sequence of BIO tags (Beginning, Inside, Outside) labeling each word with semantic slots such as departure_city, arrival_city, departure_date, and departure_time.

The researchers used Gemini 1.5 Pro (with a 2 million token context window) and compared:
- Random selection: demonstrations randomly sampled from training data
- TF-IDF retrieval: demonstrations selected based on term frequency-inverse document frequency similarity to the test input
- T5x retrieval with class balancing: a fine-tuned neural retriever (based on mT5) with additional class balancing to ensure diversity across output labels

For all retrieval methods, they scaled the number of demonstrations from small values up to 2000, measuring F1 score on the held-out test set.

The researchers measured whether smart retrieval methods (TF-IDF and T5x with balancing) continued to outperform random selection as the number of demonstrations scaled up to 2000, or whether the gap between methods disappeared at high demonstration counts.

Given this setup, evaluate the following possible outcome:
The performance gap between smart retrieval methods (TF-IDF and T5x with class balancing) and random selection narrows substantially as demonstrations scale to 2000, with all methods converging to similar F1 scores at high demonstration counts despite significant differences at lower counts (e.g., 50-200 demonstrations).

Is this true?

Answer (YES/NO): NO